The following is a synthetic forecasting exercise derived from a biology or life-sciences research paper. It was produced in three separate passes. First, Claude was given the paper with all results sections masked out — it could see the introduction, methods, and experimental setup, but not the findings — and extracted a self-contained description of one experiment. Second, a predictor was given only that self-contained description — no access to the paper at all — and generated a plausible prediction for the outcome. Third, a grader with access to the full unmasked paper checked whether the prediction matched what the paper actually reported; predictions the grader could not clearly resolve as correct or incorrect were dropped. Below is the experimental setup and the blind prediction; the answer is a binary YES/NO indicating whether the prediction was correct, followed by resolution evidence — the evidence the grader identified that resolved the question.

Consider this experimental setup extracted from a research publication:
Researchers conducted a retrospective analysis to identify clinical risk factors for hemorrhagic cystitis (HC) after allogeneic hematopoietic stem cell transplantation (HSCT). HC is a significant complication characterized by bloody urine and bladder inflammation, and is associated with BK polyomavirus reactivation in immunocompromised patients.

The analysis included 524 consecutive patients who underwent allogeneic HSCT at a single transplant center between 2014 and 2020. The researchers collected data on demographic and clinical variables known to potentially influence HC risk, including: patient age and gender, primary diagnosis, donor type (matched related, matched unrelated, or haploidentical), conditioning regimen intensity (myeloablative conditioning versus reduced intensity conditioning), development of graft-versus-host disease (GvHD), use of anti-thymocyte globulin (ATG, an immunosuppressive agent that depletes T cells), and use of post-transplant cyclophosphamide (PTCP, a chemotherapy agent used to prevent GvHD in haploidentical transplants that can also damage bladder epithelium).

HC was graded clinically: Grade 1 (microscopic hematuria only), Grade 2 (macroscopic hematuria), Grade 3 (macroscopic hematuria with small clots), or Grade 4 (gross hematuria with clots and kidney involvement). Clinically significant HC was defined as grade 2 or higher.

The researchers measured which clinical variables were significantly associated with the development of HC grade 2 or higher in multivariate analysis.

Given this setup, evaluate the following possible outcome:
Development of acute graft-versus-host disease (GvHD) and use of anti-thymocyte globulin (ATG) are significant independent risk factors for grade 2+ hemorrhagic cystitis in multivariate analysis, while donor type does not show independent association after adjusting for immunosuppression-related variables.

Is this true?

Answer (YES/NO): NO